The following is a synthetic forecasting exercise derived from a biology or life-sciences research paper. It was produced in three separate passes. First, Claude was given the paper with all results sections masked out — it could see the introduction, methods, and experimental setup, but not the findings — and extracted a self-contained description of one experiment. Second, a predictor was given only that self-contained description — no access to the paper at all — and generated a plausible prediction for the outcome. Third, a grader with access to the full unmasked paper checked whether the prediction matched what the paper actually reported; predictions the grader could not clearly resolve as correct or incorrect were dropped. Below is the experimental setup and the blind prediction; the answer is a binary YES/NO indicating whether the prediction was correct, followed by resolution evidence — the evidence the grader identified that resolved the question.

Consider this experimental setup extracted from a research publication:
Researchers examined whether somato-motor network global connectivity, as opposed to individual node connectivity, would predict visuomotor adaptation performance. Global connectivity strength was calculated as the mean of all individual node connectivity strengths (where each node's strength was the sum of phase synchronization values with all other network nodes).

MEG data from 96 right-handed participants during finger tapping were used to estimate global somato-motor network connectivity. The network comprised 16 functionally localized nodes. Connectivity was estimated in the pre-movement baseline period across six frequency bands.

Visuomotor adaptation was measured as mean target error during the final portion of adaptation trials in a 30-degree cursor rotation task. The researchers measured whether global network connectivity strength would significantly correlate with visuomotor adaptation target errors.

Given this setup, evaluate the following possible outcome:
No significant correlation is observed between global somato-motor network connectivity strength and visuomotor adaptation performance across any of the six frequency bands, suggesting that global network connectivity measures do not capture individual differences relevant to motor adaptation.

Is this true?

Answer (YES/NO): YES